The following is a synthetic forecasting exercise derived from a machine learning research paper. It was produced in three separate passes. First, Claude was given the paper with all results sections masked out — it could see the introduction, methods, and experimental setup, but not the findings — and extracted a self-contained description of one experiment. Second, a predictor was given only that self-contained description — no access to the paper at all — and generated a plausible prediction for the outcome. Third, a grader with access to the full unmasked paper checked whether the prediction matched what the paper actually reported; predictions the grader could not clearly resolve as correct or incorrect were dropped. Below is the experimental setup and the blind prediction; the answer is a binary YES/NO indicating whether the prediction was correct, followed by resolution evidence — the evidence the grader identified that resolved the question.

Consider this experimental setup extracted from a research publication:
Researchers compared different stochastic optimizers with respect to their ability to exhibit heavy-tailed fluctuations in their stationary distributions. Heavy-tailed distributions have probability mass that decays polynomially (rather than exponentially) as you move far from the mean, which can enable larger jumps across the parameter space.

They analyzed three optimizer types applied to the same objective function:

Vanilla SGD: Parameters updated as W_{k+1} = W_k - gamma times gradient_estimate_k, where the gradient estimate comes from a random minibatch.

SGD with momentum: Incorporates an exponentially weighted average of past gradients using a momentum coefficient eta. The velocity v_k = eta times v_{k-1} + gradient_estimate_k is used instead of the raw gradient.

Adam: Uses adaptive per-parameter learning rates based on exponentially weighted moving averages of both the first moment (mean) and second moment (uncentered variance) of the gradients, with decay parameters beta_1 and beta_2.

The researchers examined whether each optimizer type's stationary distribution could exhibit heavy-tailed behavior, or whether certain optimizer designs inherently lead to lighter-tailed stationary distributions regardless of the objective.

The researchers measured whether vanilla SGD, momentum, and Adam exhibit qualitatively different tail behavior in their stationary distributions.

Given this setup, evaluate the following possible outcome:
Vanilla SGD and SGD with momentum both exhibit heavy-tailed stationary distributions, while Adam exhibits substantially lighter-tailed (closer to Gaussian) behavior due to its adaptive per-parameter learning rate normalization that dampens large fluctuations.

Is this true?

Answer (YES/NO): NO